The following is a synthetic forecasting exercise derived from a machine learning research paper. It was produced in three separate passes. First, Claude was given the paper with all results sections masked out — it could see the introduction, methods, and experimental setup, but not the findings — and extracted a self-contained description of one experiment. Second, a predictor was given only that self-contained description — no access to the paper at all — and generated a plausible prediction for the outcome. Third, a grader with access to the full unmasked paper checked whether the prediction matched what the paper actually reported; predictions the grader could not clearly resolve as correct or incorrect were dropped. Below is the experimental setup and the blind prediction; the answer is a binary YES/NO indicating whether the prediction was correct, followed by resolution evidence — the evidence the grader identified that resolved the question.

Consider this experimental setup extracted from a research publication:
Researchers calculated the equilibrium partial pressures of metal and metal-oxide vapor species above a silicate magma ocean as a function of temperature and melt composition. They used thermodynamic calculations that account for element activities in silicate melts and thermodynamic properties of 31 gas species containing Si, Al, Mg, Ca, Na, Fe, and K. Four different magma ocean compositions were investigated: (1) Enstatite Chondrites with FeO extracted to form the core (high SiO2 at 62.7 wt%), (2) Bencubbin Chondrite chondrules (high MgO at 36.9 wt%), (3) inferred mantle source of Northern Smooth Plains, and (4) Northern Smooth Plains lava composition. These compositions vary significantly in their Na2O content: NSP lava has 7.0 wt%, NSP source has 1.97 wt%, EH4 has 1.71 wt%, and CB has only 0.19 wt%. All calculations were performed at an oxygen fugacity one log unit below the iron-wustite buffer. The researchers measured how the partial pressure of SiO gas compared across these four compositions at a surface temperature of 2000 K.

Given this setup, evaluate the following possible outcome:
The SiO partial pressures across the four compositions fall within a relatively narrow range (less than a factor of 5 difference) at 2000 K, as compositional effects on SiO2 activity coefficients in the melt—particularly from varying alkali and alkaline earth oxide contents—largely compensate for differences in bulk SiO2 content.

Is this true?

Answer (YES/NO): YES